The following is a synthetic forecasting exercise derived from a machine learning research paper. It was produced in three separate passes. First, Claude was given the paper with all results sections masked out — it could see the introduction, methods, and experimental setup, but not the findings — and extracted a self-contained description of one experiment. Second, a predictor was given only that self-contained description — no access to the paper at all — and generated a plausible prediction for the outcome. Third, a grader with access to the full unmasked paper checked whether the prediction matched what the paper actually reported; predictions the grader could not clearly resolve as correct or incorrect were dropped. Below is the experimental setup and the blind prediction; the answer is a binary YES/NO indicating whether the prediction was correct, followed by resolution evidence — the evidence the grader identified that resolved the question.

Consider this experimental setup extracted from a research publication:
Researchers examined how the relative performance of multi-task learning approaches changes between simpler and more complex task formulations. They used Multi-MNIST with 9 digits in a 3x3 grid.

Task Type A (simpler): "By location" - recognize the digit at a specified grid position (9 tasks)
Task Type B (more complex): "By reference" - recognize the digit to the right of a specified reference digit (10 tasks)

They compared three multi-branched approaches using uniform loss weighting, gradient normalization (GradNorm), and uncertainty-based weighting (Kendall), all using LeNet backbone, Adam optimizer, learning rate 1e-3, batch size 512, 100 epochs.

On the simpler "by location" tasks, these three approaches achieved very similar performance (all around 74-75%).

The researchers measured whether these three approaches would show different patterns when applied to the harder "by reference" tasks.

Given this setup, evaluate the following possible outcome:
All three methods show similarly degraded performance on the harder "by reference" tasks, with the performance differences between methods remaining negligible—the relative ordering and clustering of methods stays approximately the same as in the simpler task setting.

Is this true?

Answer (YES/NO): YES